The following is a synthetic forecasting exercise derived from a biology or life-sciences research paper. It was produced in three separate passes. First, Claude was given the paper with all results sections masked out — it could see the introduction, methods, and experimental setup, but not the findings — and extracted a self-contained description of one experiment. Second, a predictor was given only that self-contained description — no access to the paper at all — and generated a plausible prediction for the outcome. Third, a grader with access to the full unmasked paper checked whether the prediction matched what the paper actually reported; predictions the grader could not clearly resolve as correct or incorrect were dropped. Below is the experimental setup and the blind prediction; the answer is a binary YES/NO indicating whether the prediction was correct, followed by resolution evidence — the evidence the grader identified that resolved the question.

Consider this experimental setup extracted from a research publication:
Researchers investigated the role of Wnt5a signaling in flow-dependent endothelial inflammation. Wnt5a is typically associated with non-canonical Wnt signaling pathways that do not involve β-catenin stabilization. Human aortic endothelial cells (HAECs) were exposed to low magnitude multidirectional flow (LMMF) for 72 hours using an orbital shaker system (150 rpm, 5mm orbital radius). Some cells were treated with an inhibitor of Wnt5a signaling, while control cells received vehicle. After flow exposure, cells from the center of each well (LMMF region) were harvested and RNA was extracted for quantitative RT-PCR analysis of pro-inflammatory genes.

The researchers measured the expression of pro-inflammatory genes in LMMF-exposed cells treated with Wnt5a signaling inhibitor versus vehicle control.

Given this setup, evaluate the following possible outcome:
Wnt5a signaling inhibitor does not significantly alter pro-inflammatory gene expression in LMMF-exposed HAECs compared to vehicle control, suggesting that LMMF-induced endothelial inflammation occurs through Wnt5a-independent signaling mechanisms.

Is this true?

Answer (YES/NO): NO